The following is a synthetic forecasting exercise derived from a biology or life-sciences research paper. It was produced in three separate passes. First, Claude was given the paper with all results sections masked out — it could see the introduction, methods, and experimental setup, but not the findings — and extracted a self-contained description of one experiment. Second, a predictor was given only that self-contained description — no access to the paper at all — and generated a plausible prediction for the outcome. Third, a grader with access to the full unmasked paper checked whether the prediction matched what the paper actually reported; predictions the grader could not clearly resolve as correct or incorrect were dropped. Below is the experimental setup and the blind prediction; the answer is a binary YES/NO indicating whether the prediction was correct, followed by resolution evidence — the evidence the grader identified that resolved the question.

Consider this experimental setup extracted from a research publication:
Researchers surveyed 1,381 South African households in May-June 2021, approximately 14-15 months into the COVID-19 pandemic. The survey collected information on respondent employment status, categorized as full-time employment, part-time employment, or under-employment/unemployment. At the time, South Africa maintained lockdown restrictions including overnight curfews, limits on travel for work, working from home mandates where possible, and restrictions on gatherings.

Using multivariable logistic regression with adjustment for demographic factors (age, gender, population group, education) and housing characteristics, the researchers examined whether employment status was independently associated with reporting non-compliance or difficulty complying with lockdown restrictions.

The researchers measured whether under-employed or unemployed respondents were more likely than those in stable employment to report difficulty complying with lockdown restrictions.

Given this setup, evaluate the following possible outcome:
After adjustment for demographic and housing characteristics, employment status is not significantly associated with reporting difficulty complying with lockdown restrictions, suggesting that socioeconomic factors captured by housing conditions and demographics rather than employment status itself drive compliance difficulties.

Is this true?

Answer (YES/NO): NO